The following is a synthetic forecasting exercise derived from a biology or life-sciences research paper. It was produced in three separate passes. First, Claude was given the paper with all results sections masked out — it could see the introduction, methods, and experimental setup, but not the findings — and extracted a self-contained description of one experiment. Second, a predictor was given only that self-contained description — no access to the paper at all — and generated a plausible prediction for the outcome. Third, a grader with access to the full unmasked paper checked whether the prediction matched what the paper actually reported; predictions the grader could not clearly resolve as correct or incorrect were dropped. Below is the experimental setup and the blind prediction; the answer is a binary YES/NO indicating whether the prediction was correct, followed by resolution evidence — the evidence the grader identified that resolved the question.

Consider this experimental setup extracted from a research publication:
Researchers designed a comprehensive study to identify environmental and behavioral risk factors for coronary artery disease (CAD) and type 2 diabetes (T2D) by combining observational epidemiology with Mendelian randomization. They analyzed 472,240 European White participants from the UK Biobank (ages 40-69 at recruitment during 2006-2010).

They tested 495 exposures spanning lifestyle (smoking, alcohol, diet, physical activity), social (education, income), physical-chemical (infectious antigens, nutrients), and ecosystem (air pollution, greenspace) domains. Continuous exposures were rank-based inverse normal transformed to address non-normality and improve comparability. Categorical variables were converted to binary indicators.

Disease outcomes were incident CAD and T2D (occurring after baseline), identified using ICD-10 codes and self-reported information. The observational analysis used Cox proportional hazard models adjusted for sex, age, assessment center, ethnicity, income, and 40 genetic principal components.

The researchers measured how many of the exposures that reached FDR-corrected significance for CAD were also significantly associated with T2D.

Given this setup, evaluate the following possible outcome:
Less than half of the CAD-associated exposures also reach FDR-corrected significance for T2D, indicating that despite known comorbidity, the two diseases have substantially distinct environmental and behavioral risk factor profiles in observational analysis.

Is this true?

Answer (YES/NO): NO